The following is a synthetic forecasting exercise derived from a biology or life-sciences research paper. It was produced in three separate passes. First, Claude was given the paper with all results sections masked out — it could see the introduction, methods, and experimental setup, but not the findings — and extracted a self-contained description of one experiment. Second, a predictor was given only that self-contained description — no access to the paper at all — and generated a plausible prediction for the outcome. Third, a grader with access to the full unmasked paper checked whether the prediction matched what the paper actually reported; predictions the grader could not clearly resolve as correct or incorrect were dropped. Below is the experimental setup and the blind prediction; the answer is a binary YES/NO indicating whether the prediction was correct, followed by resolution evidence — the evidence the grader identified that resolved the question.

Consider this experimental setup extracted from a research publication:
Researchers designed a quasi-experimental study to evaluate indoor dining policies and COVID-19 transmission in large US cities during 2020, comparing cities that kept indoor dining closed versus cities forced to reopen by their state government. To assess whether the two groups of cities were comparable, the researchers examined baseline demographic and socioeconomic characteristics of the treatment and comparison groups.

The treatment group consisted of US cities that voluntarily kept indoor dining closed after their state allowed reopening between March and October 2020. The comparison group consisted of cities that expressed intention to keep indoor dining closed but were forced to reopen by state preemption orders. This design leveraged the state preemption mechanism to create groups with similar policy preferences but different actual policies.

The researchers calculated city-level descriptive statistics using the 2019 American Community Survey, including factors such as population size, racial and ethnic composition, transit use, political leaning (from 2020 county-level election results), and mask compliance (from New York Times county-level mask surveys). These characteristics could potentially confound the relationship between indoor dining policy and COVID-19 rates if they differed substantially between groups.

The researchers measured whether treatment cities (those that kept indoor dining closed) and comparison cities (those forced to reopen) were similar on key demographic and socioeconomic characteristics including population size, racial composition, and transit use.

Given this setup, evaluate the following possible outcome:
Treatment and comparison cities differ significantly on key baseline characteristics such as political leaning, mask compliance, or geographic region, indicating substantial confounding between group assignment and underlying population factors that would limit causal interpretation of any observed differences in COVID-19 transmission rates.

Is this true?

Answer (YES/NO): NO